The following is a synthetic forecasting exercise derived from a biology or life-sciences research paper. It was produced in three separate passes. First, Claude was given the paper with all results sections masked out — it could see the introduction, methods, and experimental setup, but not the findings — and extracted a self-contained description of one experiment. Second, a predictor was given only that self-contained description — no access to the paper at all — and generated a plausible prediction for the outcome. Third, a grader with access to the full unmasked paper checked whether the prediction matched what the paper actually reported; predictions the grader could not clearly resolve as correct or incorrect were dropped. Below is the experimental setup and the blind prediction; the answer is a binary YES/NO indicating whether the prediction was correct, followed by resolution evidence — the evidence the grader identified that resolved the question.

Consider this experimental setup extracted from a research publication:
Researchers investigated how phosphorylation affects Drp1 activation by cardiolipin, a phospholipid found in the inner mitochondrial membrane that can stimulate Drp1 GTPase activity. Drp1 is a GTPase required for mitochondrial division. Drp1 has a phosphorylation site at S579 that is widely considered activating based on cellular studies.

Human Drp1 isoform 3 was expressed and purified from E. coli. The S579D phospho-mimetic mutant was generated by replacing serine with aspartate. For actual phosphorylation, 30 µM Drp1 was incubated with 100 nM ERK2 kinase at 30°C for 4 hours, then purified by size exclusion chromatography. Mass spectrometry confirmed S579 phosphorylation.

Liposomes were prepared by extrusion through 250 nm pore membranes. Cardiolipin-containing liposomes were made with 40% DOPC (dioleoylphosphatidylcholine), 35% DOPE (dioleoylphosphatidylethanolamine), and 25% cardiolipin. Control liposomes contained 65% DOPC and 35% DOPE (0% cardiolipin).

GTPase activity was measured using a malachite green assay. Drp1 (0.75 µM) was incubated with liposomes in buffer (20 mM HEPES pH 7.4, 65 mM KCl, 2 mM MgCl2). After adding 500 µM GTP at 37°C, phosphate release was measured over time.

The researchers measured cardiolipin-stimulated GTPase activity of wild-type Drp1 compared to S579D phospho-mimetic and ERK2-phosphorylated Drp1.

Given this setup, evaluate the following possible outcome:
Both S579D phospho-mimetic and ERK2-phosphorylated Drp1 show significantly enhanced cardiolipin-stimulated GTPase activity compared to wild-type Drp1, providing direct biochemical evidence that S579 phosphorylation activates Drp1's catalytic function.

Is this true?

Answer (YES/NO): NO